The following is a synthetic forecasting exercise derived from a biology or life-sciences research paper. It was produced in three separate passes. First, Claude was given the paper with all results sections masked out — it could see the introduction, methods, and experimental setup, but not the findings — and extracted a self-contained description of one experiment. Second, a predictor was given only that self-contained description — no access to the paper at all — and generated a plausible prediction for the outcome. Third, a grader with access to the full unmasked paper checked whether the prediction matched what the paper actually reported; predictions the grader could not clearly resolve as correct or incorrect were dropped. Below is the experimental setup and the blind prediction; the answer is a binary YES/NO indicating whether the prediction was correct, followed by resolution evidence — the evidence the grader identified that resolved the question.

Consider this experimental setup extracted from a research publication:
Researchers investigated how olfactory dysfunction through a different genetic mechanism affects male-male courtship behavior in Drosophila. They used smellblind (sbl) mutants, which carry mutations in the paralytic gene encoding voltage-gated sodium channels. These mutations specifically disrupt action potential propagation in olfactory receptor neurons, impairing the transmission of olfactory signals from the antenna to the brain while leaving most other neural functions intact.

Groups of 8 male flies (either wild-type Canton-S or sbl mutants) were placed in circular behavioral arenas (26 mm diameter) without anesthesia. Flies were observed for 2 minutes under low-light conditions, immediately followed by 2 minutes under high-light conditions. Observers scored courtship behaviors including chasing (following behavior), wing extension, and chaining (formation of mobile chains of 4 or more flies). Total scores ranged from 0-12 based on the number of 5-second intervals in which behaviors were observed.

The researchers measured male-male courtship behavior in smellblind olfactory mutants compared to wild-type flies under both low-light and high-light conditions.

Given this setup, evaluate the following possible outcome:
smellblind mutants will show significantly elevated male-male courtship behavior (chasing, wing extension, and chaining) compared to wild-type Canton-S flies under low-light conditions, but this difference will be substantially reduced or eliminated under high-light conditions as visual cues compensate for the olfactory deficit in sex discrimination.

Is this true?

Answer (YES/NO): NO